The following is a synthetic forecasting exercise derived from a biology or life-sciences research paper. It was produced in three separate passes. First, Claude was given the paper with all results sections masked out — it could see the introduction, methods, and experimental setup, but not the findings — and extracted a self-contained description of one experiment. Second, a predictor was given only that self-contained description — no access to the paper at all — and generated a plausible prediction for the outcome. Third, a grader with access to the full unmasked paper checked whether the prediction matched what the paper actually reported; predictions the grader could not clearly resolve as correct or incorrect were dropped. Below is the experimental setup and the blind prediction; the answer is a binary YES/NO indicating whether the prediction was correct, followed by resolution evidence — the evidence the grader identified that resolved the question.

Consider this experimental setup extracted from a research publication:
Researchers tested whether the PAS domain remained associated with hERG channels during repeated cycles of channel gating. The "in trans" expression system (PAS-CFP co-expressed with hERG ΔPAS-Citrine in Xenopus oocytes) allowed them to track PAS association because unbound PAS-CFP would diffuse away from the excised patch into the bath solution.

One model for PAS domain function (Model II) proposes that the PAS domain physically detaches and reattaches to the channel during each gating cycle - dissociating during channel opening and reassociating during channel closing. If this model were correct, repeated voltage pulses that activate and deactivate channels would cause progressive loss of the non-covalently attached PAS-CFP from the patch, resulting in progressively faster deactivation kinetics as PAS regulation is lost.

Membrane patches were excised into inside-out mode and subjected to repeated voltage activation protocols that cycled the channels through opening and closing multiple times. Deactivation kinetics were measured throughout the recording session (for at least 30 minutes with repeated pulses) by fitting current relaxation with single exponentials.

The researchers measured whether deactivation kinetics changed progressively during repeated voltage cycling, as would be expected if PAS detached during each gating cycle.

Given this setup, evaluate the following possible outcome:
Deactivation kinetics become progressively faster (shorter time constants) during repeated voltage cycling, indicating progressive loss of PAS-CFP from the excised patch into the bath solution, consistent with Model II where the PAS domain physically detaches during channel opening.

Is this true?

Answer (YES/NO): NO